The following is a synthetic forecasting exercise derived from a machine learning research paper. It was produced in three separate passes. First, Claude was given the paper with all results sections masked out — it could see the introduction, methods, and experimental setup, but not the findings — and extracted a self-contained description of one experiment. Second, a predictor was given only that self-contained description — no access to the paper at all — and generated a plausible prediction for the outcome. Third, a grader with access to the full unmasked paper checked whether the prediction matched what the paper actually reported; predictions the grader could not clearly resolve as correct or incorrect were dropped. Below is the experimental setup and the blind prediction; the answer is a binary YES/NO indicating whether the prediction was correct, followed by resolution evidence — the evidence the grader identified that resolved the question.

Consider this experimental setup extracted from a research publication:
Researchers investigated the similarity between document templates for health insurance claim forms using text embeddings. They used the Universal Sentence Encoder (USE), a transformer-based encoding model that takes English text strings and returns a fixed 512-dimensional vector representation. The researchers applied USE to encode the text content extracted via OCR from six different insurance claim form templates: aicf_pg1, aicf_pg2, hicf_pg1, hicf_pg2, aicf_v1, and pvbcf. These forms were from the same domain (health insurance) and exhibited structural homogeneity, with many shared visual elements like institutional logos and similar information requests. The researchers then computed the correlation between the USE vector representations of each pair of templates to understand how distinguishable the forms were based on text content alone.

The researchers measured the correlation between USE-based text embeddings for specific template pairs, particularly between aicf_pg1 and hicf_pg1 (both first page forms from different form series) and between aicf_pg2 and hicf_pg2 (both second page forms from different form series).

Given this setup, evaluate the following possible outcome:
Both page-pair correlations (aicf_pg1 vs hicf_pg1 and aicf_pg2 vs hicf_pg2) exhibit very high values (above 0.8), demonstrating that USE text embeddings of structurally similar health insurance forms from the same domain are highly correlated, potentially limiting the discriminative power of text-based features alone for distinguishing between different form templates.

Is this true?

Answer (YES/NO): YES